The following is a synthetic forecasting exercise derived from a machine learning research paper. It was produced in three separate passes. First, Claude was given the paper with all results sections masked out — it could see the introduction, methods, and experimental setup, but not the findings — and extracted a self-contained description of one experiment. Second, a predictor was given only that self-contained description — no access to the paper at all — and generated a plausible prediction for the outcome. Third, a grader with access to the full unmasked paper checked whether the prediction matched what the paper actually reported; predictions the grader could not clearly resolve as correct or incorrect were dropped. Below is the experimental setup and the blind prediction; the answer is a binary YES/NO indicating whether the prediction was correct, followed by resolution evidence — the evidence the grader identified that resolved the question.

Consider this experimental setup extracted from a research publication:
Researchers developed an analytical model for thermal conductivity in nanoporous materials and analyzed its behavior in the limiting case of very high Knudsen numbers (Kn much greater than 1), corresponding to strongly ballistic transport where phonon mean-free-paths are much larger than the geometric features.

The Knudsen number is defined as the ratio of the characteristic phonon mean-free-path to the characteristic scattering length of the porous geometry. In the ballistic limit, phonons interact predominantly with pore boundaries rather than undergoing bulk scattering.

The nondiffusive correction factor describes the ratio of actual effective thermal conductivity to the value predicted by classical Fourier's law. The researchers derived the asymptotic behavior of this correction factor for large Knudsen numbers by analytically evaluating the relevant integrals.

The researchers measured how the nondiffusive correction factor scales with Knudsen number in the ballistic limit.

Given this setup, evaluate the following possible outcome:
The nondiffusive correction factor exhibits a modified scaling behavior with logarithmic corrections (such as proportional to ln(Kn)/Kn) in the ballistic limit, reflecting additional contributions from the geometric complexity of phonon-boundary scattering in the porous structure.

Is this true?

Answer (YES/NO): YES